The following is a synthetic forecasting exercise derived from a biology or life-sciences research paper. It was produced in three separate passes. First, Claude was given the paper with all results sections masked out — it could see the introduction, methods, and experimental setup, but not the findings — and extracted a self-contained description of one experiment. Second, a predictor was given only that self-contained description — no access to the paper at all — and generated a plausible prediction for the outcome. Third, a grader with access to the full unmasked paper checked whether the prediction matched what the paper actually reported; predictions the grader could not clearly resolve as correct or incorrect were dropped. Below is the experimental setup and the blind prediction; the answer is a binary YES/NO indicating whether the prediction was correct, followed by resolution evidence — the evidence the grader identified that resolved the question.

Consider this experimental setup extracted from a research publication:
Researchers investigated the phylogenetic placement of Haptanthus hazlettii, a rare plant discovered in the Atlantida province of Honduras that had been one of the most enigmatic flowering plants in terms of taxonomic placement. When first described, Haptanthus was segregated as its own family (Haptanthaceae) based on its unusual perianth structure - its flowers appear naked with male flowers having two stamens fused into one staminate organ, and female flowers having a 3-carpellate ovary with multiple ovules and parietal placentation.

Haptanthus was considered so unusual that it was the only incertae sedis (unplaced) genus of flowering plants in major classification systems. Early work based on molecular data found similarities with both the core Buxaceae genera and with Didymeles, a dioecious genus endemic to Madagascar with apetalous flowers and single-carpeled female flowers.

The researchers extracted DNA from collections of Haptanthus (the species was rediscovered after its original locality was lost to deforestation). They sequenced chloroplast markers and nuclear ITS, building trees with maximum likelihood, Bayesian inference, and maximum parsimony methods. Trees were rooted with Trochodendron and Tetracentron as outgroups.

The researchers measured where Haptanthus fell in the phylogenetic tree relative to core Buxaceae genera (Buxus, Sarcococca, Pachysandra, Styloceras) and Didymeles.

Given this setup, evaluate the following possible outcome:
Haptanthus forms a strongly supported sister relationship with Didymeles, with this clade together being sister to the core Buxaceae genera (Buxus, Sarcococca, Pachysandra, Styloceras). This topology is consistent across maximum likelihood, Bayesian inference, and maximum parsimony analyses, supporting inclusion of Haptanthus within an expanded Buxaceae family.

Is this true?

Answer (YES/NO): NO